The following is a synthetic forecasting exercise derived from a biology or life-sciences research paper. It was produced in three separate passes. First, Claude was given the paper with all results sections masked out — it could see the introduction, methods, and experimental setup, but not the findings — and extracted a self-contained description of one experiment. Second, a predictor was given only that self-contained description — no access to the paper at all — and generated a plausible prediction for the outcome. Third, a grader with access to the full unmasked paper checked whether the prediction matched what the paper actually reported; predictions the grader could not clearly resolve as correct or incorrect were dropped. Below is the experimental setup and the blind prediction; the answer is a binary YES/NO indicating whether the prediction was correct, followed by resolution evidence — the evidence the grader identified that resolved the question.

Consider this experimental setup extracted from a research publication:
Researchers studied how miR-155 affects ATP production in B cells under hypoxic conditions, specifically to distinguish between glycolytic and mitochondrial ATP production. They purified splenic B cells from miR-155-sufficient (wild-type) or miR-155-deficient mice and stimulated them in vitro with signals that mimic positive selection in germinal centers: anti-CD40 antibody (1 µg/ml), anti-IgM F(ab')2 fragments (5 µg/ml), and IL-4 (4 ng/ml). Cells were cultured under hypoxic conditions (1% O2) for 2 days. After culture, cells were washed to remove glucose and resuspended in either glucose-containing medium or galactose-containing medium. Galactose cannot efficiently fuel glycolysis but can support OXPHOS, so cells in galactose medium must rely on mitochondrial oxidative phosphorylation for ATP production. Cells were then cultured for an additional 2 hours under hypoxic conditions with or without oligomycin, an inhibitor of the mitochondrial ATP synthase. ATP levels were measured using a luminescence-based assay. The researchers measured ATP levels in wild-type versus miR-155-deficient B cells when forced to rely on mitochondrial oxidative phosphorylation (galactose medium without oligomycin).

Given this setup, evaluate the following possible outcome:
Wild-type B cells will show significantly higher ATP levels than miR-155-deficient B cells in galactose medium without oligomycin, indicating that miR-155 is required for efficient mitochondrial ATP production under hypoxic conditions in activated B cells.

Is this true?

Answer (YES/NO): YES